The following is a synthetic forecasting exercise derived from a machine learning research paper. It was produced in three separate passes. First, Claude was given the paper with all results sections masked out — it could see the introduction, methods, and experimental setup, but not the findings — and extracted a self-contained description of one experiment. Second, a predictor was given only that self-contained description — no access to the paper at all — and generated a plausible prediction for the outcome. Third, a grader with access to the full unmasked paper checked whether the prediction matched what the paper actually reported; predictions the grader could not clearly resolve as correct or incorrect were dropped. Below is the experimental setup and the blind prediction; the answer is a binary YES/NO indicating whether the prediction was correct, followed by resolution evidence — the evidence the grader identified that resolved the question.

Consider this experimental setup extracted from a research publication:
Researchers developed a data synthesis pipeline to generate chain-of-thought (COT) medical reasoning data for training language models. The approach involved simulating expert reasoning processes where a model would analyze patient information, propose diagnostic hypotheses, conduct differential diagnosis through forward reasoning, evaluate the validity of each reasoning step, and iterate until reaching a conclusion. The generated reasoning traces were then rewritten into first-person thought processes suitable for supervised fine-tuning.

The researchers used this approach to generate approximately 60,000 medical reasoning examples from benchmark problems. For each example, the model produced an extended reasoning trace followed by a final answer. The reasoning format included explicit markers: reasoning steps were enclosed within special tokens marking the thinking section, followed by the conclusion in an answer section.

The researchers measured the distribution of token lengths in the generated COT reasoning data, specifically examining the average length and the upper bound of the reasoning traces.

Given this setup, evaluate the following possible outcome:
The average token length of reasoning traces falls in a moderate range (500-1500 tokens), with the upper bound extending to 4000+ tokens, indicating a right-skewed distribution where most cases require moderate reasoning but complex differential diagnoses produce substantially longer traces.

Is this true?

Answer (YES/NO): YES